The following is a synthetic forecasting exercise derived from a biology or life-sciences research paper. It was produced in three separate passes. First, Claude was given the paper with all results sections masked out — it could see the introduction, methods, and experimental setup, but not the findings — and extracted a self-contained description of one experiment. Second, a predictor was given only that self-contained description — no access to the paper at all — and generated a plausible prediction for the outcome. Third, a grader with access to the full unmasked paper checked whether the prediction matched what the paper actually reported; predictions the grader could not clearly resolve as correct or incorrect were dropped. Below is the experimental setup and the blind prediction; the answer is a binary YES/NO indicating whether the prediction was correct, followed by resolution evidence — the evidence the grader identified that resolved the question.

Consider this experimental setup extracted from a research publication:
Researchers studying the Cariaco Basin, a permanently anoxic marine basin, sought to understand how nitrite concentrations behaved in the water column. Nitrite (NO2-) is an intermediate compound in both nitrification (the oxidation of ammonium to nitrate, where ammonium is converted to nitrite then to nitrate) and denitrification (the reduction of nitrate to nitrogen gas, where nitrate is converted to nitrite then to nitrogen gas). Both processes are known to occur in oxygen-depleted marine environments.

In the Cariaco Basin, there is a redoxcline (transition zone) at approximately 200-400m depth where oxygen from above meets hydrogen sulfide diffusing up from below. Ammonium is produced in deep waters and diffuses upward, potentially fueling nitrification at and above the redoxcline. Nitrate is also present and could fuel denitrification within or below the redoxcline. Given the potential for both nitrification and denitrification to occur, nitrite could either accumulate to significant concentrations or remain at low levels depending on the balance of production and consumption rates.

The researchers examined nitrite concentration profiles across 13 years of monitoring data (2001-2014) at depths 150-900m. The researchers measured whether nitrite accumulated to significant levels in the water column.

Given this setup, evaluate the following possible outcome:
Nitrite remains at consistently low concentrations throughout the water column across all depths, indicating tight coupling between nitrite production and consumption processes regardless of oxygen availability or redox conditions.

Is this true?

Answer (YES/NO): YES